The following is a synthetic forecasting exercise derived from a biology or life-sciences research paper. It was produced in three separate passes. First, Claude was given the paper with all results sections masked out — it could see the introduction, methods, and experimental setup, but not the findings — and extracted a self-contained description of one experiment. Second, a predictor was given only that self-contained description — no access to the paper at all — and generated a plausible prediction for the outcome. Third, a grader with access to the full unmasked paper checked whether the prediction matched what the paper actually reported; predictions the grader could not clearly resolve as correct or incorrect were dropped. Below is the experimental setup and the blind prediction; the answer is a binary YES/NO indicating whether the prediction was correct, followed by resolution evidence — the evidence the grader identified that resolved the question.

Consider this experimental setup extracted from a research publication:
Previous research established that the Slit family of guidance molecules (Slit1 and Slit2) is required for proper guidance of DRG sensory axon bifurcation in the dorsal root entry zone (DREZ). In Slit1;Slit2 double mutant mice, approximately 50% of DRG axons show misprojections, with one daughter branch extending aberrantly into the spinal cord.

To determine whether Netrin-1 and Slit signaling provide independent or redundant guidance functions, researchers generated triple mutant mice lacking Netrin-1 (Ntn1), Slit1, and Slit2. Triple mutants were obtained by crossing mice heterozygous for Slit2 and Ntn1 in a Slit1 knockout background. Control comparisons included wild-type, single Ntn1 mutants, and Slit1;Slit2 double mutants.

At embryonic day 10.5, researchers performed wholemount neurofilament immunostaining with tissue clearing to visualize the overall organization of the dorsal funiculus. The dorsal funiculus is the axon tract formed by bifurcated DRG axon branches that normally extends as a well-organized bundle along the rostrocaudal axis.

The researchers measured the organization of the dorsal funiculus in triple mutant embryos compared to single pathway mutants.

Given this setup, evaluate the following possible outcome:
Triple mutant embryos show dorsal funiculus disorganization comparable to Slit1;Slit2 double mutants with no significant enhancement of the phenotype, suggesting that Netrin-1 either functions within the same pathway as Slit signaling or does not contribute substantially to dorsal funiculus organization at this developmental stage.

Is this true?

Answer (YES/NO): NO